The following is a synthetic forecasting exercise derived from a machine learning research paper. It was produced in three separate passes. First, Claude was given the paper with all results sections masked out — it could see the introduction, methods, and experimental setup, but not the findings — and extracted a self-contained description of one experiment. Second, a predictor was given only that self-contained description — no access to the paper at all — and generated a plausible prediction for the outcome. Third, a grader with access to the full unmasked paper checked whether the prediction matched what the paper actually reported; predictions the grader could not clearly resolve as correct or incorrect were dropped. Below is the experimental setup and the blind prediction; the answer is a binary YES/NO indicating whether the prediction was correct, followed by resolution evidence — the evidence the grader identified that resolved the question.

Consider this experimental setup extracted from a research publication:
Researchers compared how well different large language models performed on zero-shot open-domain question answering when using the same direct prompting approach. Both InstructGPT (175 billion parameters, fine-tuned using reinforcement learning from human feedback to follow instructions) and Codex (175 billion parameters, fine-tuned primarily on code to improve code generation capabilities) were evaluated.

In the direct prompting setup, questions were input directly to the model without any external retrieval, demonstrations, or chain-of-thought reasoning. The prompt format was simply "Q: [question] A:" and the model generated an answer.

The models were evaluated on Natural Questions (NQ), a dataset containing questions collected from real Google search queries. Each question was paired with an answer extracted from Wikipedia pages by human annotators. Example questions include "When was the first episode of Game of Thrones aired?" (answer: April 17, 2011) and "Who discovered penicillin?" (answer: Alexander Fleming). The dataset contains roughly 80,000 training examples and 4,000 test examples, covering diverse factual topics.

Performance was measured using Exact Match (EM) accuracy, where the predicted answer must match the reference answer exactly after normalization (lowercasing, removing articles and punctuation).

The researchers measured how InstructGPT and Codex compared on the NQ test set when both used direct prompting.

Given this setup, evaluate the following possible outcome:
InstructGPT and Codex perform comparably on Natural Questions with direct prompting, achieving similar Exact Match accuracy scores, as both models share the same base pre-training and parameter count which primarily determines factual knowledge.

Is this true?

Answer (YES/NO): NO